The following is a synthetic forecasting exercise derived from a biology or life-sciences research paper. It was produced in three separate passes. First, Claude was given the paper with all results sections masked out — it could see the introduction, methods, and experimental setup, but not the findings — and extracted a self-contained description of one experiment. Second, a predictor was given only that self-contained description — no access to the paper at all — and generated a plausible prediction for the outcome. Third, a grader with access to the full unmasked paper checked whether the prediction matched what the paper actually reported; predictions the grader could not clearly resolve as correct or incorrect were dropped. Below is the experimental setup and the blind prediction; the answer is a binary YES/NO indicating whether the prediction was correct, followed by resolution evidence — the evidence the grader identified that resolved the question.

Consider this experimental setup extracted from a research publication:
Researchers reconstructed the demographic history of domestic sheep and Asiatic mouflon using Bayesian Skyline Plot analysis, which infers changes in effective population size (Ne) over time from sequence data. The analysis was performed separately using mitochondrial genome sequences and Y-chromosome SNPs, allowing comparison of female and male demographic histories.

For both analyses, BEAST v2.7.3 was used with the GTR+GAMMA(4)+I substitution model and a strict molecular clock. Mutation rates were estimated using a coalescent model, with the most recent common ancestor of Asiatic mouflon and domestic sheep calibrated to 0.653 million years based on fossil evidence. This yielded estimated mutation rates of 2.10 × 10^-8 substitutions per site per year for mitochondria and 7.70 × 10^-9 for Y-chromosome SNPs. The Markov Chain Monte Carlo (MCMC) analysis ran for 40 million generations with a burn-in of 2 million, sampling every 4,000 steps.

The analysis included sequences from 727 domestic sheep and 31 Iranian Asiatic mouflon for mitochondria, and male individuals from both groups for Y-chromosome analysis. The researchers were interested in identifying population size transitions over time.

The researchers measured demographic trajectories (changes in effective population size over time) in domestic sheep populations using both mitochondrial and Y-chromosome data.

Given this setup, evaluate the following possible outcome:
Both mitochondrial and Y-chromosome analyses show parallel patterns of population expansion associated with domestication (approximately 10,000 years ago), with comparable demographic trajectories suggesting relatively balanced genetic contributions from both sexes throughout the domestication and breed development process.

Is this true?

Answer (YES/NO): NO